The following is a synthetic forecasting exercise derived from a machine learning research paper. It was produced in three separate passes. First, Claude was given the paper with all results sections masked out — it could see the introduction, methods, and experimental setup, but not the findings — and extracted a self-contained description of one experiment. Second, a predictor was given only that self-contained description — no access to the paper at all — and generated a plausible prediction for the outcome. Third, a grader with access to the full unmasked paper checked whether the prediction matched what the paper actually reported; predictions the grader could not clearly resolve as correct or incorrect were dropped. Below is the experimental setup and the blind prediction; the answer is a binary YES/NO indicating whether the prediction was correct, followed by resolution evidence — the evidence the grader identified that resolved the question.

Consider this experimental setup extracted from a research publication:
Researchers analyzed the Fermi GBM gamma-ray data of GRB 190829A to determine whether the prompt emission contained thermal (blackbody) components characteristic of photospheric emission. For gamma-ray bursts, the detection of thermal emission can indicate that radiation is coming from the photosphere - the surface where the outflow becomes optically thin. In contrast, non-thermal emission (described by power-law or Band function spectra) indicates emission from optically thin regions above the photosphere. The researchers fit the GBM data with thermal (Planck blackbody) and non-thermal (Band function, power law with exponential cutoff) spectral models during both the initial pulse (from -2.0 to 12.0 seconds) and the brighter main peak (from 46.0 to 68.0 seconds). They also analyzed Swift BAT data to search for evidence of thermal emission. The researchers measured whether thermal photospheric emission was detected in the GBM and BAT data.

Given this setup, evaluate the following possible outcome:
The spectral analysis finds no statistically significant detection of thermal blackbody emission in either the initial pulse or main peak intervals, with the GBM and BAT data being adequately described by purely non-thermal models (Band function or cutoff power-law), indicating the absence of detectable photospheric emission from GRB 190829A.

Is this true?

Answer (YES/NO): YES